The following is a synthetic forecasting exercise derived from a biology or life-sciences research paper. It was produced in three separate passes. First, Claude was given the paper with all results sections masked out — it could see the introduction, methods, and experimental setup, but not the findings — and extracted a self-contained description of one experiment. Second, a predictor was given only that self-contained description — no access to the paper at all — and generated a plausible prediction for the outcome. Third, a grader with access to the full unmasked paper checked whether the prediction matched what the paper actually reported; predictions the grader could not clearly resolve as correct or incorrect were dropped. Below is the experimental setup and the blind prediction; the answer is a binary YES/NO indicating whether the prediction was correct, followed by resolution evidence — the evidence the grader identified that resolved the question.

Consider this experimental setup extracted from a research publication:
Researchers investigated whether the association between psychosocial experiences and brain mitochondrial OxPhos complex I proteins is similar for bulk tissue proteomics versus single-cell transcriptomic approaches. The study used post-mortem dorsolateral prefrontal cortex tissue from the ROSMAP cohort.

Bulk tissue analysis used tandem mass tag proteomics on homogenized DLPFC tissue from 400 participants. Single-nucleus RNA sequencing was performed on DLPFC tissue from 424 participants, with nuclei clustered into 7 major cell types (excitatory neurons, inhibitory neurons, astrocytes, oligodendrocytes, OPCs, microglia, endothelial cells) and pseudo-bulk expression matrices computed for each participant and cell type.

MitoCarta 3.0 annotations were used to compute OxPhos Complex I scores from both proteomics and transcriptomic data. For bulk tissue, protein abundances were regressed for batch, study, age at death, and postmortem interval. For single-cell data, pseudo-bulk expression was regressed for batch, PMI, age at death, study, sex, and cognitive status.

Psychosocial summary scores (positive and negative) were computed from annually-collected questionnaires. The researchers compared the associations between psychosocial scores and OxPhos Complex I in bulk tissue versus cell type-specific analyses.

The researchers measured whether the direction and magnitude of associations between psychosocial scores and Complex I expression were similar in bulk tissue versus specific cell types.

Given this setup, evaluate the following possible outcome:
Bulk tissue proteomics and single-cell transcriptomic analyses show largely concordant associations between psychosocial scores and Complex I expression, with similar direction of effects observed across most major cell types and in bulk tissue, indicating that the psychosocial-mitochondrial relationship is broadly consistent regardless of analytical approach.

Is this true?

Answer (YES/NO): NO